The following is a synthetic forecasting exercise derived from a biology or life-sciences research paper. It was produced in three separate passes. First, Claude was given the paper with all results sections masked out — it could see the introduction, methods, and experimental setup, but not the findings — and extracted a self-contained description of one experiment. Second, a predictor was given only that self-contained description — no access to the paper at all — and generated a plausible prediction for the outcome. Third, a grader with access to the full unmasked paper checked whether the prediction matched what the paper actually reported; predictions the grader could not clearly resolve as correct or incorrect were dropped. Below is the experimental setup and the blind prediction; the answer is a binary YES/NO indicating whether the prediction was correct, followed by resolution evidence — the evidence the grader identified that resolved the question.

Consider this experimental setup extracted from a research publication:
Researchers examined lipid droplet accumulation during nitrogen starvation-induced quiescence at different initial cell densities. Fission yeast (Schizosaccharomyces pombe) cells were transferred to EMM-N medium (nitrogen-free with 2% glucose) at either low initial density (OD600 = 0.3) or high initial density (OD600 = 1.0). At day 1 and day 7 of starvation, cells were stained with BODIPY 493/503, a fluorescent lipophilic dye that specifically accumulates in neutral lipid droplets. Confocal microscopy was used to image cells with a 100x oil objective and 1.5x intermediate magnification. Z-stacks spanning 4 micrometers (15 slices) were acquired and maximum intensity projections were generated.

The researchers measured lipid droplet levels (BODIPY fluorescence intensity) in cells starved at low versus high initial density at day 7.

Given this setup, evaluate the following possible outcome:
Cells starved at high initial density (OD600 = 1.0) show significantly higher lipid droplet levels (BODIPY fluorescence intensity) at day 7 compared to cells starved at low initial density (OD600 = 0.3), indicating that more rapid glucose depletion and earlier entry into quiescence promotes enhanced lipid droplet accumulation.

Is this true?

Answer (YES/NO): NO